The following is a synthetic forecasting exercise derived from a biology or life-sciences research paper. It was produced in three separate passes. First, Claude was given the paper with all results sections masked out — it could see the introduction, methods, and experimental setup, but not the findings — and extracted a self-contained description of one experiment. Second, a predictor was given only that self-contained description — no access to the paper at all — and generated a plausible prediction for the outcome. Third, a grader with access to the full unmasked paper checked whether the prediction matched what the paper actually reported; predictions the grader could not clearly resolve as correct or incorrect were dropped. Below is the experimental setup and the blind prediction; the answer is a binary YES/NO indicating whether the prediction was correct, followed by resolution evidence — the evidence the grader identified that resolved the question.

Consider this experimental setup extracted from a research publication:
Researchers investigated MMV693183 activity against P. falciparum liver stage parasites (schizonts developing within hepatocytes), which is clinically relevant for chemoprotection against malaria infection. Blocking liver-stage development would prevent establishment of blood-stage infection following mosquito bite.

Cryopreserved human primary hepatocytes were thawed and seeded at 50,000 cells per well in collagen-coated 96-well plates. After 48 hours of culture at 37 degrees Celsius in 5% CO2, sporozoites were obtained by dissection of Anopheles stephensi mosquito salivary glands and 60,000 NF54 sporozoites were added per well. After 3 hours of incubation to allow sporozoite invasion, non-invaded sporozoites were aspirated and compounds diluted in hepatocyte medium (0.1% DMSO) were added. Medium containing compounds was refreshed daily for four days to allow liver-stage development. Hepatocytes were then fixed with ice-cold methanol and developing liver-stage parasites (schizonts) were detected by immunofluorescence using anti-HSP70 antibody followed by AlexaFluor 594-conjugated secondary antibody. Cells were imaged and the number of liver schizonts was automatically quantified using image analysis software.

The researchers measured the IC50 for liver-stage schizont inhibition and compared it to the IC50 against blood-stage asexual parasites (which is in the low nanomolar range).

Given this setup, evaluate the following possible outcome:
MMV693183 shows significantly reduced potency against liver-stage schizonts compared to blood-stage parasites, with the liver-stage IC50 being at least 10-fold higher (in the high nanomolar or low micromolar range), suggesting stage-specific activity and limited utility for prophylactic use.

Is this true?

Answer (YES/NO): NO